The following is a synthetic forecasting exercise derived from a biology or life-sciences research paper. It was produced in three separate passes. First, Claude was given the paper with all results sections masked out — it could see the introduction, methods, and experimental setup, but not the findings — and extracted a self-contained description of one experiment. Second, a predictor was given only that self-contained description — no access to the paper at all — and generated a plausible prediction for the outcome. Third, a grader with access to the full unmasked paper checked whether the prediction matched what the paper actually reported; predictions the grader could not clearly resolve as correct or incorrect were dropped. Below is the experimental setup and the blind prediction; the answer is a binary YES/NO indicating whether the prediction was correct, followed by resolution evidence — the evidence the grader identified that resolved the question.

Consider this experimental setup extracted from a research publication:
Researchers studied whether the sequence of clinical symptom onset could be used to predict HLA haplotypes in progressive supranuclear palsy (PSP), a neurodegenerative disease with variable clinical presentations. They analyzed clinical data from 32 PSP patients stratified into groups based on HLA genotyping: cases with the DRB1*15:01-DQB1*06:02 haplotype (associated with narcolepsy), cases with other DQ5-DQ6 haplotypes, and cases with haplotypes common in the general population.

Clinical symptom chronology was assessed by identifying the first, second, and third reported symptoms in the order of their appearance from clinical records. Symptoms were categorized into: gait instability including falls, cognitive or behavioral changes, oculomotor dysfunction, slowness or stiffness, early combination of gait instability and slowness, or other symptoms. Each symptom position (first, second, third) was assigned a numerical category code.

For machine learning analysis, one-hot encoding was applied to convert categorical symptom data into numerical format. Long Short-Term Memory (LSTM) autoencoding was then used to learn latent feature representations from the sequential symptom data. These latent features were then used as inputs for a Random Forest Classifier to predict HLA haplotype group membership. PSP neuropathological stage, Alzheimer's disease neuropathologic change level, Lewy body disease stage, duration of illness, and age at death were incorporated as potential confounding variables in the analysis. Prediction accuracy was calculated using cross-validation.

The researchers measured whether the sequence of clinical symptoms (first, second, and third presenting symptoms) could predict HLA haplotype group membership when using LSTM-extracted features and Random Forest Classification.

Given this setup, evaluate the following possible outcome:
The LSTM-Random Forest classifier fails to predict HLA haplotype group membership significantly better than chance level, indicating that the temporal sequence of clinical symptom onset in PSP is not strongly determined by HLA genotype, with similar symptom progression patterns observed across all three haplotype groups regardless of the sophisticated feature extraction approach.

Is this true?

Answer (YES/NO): NO